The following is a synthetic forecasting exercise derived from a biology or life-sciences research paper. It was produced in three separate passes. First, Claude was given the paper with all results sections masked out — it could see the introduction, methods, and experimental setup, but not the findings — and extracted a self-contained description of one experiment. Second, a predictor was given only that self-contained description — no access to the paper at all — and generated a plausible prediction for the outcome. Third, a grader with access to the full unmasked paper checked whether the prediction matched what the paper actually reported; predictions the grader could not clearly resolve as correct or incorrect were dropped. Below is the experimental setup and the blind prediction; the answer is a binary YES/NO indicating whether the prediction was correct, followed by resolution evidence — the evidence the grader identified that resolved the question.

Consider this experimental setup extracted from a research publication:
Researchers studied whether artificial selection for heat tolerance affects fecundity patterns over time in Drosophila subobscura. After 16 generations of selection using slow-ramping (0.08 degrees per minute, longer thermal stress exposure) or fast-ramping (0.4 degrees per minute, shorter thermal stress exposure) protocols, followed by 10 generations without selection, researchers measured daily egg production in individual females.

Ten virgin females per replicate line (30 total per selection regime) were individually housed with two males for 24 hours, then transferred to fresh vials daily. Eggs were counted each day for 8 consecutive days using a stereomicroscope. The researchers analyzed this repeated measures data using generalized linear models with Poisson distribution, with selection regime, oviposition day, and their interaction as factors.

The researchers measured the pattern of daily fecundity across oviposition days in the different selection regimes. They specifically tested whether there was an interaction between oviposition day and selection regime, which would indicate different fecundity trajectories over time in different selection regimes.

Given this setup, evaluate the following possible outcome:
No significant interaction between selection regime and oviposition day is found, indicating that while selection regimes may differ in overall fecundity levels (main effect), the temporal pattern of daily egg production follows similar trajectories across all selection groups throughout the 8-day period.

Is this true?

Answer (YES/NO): NO